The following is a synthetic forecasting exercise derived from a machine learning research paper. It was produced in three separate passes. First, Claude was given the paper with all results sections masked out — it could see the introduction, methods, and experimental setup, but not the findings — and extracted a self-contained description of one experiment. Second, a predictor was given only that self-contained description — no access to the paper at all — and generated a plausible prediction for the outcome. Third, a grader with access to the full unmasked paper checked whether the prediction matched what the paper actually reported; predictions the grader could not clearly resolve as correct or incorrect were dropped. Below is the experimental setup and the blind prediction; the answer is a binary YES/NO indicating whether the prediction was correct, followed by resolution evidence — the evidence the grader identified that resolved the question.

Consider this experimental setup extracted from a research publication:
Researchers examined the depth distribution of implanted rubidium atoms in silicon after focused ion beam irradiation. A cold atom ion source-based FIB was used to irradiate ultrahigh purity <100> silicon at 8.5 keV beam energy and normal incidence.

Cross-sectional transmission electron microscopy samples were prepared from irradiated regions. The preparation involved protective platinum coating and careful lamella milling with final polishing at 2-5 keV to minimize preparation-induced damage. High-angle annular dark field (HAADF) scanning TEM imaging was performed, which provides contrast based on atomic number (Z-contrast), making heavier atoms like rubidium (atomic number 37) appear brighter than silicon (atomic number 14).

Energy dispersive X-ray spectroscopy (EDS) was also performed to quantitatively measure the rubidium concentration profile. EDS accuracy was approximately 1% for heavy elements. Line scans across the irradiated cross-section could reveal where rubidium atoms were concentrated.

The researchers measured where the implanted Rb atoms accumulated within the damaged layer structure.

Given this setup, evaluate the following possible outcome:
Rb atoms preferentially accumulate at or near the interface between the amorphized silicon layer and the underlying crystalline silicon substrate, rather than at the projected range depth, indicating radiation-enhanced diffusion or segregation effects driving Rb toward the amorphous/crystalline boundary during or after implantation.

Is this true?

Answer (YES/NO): NO